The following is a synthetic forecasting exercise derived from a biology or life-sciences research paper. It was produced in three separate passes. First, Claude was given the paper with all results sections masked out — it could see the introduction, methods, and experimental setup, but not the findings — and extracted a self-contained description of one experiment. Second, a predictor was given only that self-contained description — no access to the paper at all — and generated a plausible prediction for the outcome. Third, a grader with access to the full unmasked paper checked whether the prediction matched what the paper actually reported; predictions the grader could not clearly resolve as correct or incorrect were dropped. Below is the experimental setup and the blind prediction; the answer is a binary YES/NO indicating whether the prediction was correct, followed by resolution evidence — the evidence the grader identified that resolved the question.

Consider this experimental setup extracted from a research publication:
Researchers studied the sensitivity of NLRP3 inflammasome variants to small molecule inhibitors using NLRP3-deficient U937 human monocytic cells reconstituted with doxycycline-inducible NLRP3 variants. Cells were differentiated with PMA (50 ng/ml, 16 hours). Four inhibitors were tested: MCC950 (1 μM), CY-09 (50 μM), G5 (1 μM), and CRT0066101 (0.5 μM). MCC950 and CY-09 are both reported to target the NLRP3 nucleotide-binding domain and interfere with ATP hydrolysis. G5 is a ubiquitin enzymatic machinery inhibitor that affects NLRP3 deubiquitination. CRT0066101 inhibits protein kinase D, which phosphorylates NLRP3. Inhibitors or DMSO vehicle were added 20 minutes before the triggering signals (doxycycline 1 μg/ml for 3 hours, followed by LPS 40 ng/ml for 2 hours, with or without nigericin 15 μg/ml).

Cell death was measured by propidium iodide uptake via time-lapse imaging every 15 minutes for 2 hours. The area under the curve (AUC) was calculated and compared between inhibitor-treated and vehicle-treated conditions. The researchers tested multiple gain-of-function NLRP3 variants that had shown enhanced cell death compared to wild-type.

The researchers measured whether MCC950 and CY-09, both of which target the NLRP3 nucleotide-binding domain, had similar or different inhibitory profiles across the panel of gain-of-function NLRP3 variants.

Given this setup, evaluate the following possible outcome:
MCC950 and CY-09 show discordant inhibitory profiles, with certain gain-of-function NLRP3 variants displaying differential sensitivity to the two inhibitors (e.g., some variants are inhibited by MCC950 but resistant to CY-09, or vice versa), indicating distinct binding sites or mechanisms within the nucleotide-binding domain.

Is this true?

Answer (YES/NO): YES